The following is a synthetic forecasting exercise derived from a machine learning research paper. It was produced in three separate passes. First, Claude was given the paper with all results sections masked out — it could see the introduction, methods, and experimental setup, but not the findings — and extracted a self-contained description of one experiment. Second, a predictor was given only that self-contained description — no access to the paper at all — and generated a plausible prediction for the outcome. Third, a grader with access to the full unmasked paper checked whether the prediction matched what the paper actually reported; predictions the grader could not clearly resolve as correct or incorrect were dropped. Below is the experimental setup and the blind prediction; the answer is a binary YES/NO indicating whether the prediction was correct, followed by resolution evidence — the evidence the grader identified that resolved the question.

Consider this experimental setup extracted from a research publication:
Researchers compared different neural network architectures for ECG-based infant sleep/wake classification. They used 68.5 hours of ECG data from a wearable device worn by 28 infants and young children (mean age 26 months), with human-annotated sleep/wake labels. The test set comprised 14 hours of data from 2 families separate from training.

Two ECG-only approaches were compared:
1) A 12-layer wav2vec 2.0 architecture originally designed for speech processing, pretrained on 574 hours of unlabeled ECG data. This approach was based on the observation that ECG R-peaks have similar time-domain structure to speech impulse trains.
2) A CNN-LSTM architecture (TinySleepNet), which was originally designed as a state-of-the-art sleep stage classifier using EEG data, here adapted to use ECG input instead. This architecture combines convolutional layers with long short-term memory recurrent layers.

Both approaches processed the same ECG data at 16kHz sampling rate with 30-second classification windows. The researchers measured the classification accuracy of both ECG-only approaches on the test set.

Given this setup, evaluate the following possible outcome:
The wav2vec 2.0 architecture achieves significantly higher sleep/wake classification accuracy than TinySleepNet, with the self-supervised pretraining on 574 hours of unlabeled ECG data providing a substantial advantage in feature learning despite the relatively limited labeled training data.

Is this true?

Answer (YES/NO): NO